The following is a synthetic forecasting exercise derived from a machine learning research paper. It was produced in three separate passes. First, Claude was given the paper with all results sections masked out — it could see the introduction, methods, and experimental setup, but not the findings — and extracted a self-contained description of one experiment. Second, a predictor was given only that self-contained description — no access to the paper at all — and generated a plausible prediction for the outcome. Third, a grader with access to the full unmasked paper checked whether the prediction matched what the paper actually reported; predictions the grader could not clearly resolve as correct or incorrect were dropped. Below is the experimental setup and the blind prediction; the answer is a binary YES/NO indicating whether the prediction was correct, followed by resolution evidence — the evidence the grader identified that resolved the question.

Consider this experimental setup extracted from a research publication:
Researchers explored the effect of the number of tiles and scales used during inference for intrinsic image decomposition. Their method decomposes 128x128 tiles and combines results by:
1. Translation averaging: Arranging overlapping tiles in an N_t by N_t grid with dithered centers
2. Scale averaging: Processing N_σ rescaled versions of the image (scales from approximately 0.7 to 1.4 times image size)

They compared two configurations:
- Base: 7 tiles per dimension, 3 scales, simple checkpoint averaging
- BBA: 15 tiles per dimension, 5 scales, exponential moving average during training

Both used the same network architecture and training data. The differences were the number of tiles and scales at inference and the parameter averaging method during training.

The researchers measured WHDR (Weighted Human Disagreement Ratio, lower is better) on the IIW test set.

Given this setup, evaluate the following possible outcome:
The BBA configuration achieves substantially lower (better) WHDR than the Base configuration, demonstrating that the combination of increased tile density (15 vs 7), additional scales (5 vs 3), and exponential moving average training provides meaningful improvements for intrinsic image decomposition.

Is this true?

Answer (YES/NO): YES